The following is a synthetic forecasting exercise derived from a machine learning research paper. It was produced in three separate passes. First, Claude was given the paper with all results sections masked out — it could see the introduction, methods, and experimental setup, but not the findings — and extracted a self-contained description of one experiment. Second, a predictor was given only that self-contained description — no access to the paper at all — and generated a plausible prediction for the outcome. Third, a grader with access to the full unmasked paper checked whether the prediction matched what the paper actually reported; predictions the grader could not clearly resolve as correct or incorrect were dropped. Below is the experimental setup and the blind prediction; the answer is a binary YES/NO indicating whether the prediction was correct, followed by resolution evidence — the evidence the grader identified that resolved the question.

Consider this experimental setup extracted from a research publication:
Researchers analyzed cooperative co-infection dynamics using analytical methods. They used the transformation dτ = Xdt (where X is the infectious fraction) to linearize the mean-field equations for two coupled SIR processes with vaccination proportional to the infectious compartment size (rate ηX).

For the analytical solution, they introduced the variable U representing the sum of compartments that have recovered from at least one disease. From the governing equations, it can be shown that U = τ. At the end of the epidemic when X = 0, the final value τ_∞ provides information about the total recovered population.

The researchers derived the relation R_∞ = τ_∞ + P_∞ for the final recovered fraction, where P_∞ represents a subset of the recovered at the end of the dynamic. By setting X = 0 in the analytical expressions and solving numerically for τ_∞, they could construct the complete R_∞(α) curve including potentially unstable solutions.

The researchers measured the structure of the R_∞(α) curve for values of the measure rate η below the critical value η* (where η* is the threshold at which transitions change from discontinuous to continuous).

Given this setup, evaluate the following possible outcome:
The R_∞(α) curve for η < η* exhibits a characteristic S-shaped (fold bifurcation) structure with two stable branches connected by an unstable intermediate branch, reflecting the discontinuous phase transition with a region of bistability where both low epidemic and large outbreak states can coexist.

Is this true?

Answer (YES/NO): YES